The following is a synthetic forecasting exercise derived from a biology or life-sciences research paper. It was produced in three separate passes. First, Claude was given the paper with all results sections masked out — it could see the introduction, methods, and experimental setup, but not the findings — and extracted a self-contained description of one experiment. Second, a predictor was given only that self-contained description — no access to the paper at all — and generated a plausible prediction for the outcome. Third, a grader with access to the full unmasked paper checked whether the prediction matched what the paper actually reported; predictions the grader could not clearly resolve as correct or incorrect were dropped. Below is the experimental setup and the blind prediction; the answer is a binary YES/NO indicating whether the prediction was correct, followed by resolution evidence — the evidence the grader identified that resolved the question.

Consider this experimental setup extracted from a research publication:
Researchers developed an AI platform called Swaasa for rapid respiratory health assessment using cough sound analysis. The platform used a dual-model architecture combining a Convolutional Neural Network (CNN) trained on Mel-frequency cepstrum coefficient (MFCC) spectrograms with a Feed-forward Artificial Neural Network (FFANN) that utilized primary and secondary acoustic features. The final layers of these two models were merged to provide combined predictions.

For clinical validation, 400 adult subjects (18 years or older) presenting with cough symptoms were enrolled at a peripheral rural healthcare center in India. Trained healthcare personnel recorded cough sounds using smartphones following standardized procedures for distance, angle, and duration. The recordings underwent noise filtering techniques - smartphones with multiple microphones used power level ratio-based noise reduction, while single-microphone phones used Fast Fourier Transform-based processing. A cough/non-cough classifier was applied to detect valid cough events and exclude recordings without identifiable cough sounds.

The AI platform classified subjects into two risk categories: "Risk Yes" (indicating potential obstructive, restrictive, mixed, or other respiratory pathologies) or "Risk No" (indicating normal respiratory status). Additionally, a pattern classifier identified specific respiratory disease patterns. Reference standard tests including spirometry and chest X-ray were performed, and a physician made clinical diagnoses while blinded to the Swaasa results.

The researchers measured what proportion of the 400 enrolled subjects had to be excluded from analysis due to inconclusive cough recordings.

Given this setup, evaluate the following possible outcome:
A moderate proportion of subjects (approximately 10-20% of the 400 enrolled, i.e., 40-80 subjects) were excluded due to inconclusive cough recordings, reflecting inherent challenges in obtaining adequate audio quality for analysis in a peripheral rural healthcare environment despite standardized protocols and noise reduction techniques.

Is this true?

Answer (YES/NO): YES